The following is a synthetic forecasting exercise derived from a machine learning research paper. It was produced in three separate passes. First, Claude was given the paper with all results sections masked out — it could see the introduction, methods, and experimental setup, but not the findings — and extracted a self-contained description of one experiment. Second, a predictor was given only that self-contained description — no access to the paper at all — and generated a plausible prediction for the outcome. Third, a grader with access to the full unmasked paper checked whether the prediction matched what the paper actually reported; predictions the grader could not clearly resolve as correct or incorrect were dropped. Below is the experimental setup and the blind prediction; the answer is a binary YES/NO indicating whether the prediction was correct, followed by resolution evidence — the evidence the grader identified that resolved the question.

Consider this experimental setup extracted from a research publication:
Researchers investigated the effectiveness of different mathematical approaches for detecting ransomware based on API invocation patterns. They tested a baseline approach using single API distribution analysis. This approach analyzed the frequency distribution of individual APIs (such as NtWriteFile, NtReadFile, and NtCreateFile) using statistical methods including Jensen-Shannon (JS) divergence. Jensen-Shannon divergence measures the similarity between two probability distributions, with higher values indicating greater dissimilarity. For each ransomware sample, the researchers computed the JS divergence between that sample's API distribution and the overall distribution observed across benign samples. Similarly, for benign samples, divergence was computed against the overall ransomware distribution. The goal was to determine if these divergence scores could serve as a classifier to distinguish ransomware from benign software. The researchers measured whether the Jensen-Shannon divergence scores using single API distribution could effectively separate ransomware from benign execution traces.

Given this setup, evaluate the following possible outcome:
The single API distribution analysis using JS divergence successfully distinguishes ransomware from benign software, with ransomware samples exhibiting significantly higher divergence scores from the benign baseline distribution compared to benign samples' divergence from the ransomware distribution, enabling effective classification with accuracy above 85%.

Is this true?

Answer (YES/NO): NO